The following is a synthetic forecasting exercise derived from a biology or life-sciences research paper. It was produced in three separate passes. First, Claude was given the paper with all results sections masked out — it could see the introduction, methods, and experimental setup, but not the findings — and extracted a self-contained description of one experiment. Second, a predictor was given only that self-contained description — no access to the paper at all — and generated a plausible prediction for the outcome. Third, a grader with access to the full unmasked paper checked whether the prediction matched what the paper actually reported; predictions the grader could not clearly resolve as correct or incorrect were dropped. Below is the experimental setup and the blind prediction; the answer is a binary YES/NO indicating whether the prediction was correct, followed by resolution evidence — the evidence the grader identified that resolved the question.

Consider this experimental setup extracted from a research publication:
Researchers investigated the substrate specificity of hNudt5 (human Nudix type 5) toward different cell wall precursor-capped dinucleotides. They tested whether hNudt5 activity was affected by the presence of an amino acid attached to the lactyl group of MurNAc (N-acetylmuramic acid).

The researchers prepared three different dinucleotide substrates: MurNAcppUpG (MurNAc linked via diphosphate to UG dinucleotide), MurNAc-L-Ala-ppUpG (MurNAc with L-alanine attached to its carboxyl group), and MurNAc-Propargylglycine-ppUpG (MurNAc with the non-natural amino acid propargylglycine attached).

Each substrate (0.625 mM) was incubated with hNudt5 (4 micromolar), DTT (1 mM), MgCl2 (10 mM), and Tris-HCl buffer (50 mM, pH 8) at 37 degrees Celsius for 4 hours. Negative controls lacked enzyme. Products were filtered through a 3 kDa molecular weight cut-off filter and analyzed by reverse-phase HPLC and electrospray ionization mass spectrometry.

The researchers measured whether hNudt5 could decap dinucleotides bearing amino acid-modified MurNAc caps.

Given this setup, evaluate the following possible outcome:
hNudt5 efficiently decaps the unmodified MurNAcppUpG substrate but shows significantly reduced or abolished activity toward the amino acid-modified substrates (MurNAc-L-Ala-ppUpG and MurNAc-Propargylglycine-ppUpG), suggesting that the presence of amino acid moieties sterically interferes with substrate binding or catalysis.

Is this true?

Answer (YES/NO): NO